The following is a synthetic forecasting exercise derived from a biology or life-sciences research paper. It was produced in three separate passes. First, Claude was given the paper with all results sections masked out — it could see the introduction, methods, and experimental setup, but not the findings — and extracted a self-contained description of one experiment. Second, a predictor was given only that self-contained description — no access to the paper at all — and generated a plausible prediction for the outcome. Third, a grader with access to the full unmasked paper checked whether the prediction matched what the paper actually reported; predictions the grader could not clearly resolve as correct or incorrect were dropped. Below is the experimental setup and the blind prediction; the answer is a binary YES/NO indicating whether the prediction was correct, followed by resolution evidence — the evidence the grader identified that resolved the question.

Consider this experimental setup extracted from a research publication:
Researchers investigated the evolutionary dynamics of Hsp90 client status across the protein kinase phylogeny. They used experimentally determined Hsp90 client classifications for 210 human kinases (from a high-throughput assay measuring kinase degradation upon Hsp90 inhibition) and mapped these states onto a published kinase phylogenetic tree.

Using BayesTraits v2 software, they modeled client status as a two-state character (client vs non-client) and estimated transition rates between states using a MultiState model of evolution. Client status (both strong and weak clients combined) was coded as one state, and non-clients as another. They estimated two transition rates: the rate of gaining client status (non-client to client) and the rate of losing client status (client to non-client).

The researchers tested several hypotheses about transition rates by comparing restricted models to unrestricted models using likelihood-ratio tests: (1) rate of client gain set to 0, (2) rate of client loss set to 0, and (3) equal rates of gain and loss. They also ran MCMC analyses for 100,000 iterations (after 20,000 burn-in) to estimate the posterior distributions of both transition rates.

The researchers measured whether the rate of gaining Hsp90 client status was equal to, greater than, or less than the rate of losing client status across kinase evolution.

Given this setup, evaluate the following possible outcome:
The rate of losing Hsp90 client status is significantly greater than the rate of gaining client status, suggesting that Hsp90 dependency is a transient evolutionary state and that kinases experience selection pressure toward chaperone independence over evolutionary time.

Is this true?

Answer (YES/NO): NO